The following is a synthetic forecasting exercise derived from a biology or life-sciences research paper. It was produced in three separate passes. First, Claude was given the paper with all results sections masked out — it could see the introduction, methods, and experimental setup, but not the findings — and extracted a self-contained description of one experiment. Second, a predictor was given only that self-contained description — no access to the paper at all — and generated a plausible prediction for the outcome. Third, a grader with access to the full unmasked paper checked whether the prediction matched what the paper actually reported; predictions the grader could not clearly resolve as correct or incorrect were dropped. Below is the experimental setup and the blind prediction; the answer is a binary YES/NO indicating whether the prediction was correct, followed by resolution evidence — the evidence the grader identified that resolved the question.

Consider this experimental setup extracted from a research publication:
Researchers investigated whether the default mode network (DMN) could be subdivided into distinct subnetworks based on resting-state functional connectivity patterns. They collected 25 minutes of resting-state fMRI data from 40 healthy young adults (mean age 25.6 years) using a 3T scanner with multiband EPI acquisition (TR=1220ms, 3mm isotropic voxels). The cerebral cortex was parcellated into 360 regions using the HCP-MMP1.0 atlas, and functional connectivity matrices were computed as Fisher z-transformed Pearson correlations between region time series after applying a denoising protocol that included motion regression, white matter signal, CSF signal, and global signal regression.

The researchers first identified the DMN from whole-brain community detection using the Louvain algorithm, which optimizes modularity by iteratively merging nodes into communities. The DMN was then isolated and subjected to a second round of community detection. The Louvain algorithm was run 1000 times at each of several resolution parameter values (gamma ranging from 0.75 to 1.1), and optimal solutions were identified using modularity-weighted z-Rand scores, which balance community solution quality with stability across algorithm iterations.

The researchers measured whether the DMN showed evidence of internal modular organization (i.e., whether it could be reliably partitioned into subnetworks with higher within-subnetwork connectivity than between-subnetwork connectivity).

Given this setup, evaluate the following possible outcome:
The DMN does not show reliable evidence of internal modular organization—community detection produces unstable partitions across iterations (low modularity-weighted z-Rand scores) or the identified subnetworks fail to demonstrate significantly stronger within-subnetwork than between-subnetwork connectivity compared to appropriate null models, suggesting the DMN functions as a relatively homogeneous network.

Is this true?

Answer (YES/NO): NO